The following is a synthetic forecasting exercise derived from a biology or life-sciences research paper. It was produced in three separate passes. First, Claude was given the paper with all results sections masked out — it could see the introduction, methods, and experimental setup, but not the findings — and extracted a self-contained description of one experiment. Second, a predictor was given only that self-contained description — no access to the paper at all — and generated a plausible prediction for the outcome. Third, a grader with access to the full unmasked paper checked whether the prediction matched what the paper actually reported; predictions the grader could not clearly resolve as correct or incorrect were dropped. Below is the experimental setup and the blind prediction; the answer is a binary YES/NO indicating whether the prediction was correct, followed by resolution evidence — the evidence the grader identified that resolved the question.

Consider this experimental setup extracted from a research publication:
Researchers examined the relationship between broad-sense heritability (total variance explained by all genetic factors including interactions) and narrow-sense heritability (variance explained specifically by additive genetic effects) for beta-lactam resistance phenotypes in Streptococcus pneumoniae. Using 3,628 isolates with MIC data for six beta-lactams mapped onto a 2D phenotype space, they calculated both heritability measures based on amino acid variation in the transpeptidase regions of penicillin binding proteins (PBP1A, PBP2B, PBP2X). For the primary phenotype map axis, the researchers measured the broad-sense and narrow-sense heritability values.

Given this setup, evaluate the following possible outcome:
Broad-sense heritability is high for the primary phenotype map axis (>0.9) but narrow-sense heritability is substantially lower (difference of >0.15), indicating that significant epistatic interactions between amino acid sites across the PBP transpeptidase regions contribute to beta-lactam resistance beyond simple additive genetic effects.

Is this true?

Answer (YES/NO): YES